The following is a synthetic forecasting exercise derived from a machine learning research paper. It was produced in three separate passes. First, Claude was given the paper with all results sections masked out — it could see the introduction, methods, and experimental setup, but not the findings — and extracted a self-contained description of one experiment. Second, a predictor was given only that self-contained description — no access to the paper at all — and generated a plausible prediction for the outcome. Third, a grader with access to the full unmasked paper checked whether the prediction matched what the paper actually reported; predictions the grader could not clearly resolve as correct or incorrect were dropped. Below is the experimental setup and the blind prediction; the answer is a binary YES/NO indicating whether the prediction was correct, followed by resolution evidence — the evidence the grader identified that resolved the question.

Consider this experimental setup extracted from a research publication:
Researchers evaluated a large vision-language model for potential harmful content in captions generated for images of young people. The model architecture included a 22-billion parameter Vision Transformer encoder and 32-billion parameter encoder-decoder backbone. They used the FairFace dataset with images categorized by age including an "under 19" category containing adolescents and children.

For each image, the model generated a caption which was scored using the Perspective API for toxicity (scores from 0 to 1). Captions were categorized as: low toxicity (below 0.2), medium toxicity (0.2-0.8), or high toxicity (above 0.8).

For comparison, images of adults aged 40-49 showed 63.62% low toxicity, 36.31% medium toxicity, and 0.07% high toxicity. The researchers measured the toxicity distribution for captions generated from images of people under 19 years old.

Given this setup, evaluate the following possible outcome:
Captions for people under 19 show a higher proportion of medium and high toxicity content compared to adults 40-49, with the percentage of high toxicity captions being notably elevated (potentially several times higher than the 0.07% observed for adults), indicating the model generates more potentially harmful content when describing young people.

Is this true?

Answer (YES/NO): YES